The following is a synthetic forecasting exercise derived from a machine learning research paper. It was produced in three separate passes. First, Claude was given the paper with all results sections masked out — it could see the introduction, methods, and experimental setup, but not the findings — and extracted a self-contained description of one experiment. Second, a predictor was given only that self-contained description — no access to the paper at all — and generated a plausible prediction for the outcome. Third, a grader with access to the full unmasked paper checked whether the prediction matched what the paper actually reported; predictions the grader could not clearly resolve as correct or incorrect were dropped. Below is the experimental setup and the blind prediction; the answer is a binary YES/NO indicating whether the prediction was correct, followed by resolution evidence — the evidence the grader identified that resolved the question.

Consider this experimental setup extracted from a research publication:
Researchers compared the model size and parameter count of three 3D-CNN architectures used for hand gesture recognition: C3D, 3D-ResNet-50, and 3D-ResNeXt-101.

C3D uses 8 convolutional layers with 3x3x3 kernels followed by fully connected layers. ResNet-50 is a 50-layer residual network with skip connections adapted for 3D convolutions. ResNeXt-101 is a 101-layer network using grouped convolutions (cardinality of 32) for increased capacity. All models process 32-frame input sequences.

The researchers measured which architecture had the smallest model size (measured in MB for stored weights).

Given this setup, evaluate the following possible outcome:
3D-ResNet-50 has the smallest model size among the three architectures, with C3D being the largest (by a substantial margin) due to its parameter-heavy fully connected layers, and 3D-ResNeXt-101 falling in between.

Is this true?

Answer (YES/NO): YES